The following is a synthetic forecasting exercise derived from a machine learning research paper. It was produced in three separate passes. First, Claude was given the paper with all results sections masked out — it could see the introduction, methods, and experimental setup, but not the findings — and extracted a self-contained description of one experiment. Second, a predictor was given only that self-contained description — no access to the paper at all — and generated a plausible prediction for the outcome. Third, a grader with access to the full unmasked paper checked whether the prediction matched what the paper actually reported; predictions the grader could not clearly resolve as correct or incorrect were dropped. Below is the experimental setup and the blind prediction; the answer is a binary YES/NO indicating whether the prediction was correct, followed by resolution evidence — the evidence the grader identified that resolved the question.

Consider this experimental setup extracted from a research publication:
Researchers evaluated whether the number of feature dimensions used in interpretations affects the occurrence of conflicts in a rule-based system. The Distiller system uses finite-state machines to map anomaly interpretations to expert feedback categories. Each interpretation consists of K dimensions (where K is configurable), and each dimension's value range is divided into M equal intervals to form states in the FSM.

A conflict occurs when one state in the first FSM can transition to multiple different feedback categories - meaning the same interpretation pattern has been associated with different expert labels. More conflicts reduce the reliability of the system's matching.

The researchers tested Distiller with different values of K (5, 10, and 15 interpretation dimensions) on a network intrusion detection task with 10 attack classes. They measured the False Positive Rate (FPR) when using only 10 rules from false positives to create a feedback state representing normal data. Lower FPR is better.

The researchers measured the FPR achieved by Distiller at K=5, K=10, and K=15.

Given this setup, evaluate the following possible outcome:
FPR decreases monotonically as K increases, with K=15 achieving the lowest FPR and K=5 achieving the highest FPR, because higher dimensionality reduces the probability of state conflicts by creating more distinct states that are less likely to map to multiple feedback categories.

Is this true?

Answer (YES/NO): NO